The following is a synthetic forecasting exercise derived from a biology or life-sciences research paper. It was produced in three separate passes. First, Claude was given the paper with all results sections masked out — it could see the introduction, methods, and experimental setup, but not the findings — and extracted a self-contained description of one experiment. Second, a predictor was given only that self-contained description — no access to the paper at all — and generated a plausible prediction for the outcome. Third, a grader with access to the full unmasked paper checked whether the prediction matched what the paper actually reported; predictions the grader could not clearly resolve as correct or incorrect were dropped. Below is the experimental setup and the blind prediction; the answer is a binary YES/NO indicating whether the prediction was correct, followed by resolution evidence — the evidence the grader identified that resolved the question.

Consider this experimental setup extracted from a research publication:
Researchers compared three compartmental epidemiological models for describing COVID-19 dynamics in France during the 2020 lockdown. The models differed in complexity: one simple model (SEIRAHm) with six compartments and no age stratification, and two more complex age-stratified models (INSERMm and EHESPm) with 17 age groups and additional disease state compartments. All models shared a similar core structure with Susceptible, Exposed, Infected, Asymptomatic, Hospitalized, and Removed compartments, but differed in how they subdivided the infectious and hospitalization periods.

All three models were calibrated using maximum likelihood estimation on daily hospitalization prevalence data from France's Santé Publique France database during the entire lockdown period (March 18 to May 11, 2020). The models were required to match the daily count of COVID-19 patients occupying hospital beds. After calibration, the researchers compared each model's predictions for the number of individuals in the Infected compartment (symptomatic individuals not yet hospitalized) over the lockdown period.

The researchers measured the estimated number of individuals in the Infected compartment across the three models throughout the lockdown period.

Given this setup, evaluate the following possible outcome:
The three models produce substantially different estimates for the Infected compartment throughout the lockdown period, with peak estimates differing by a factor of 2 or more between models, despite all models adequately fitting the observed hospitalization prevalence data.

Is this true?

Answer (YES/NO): YES